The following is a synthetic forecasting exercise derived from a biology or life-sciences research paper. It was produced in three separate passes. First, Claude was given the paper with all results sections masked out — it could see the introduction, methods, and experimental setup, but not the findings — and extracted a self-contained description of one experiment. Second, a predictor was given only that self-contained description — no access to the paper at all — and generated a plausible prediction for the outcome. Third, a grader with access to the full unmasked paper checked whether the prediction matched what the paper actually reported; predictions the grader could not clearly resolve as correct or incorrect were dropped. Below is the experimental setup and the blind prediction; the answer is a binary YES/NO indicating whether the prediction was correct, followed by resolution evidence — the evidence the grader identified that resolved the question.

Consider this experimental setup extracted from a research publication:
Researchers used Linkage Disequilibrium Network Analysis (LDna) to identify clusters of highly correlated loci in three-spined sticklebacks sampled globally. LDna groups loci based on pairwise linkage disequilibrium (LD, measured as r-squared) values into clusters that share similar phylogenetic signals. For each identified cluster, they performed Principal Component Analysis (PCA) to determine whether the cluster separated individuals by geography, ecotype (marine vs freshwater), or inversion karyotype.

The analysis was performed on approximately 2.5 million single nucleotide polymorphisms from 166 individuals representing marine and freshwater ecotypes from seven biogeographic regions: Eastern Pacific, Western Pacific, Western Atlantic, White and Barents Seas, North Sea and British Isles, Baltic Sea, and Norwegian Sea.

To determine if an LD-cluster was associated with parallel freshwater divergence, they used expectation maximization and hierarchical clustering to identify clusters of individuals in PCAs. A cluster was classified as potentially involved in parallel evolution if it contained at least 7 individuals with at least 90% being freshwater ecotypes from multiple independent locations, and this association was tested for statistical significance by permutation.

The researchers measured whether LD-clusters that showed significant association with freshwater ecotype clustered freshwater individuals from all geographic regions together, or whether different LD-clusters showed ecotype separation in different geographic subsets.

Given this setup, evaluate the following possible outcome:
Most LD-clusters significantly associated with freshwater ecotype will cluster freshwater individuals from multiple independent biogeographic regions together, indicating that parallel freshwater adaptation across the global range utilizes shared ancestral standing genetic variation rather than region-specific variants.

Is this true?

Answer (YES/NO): NO